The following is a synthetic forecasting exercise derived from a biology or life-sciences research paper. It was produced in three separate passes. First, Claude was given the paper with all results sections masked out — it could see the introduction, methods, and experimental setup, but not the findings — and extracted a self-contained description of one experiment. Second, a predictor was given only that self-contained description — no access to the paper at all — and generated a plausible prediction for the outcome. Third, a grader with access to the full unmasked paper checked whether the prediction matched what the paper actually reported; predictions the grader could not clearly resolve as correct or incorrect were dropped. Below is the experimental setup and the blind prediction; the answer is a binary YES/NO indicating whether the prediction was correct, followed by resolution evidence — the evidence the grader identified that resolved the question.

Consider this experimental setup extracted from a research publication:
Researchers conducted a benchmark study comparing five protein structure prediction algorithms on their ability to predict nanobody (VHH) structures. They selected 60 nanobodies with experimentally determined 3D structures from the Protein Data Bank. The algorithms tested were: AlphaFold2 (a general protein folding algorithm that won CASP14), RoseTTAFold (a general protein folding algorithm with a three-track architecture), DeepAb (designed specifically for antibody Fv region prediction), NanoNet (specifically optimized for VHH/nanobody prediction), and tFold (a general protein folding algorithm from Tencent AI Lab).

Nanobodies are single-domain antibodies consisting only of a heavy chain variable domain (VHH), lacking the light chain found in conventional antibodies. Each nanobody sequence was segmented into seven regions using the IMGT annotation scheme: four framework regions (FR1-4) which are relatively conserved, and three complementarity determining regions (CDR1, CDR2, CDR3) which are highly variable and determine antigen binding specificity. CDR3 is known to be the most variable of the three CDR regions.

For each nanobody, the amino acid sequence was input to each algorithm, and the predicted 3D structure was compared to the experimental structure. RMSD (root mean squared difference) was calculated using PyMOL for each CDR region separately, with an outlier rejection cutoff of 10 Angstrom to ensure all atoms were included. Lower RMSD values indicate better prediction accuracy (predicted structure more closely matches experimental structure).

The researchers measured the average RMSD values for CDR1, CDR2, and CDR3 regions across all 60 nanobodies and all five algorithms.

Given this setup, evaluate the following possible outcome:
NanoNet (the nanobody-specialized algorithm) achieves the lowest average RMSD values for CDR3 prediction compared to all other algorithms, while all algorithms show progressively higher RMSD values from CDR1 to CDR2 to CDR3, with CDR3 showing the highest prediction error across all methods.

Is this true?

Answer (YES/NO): NO